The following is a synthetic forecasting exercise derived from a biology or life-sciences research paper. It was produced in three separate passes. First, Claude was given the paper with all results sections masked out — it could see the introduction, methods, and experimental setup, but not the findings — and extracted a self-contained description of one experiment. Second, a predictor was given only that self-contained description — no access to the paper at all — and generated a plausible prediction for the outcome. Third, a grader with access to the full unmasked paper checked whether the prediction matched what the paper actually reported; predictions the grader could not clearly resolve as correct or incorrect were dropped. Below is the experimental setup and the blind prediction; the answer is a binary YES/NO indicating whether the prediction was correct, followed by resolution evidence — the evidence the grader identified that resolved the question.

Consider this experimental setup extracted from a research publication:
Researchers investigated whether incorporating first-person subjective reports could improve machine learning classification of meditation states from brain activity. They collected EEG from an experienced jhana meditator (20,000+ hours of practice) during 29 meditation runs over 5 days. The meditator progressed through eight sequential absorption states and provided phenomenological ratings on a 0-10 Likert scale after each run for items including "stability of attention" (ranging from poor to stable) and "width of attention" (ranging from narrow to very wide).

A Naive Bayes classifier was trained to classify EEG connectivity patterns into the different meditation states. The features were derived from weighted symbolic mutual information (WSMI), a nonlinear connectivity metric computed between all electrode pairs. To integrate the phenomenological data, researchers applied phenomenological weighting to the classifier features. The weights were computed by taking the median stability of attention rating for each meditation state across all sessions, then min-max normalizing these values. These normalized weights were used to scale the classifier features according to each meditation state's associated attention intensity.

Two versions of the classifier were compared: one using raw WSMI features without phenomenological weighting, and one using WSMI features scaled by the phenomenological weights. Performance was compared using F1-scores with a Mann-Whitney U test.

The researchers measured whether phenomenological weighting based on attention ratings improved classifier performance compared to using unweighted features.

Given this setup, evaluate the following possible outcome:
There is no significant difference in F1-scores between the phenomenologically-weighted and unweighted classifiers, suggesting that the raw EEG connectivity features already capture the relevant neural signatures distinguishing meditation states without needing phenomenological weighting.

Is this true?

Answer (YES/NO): NO